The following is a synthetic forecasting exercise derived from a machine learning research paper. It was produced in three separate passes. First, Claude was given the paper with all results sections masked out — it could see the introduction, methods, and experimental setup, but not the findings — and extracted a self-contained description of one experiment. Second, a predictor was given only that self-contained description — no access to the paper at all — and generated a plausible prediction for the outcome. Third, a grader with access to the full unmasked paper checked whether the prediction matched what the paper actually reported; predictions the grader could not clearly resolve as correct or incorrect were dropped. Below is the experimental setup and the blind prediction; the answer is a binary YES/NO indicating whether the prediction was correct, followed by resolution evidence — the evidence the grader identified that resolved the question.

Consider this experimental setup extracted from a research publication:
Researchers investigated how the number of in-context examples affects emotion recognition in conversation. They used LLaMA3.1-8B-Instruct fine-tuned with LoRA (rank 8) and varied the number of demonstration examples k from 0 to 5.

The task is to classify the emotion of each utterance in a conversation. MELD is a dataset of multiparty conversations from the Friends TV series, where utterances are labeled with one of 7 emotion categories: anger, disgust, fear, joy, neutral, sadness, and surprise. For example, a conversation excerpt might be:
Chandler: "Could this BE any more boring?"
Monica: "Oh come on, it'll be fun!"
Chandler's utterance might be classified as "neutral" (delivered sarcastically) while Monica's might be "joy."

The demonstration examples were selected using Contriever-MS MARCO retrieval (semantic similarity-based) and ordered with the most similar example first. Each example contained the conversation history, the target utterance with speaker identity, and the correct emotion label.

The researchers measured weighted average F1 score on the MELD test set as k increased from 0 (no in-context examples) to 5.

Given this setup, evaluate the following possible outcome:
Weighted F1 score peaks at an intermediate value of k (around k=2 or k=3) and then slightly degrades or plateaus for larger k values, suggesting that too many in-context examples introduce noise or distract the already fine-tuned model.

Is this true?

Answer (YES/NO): NO